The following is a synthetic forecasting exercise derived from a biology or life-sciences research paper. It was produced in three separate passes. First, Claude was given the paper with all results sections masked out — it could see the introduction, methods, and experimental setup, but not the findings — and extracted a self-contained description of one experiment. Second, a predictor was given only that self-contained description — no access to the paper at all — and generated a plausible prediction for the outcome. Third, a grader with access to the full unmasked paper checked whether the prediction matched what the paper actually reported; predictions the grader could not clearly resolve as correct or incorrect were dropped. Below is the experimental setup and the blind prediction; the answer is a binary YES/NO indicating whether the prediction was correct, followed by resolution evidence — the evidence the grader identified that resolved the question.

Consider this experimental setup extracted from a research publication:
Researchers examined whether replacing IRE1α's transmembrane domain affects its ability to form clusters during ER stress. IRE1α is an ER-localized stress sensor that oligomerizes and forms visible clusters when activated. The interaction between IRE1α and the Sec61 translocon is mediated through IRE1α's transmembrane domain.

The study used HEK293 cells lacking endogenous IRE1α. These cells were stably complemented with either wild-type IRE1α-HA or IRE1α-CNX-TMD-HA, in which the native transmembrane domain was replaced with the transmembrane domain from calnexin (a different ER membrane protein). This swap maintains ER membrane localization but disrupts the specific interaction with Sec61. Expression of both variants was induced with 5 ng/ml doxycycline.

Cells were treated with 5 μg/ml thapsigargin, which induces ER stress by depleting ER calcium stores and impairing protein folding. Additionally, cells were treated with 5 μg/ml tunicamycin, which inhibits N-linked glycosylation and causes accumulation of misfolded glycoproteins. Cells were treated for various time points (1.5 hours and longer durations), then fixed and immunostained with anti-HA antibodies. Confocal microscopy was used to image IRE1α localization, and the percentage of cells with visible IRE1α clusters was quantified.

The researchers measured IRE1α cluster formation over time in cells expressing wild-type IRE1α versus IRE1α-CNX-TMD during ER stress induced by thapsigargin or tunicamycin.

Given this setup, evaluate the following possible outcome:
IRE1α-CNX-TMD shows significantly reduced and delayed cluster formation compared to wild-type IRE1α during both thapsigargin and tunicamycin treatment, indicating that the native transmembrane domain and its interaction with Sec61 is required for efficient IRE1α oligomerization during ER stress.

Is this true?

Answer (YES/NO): NO